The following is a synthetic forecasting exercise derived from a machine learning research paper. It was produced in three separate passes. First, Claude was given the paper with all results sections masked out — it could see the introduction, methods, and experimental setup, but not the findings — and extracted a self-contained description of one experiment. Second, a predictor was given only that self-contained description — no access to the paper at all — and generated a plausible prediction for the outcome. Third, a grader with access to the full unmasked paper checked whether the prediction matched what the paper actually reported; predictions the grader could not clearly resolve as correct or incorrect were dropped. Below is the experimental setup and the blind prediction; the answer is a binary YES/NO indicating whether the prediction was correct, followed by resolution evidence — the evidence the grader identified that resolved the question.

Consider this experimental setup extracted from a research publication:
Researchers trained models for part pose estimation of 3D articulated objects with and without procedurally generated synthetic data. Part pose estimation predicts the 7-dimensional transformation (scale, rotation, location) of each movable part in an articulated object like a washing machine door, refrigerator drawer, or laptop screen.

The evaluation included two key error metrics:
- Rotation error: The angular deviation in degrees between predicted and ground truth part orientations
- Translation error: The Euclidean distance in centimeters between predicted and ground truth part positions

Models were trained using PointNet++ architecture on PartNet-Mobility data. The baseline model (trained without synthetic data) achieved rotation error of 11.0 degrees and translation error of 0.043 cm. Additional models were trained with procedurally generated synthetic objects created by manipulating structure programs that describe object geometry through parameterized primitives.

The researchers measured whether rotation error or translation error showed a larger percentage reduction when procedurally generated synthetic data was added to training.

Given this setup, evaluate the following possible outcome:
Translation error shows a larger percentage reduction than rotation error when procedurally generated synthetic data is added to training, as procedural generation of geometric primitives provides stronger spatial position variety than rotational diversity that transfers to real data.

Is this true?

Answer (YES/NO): YES